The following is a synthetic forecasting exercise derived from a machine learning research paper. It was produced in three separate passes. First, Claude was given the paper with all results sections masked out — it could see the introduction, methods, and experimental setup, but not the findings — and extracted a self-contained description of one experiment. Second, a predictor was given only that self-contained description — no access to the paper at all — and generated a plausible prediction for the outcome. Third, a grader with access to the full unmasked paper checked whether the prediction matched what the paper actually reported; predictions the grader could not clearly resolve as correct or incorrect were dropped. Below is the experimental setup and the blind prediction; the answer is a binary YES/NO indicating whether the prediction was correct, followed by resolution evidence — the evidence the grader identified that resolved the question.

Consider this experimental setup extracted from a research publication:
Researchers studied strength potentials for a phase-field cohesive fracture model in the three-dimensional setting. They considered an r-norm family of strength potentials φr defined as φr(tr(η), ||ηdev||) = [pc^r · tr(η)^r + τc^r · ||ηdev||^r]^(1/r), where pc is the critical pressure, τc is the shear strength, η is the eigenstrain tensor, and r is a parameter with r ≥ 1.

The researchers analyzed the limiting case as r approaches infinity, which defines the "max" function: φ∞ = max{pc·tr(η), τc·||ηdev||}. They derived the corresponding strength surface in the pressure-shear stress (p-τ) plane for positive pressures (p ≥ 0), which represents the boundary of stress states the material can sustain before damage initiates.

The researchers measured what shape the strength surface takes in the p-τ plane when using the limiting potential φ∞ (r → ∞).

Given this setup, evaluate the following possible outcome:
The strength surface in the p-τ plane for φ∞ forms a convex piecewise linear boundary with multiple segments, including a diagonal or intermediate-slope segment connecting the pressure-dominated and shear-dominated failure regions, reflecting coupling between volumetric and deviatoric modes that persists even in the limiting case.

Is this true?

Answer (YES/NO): YES